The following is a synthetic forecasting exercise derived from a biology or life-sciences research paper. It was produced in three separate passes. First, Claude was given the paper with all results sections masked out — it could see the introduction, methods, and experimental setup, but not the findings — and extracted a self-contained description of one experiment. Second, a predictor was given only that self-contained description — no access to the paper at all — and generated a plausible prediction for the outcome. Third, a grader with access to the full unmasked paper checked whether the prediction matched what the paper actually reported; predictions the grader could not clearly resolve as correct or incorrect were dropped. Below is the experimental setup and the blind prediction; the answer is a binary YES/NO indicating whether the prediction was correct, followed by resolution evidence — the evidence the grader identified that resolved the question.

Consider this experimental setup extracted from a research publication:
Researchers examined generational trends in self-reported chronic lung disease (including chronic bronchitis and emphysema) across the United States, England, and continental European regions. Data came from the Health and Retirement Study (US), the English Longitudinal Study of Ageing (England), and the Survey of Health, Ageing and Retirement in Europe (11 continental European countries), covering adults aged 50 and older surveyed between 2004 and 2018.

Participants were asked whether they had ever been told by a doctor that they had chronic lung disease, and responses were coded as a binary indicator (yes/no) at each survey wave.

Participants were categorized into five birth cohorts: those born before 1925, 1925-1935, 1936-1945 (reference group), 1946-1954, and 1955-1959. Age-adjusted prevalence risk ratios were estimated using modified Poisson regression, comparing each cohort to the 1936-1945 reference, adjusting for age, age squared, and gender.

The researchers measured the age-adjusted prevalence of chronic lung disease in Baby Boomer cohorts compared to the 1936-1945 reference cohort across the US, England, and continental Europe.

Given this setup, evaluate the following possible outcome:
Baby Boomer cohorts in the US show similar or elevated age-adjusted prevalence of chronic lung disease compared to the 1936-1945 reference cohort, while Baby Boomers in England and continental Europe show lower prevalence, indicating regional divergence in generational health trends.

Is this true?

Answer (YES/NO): NO